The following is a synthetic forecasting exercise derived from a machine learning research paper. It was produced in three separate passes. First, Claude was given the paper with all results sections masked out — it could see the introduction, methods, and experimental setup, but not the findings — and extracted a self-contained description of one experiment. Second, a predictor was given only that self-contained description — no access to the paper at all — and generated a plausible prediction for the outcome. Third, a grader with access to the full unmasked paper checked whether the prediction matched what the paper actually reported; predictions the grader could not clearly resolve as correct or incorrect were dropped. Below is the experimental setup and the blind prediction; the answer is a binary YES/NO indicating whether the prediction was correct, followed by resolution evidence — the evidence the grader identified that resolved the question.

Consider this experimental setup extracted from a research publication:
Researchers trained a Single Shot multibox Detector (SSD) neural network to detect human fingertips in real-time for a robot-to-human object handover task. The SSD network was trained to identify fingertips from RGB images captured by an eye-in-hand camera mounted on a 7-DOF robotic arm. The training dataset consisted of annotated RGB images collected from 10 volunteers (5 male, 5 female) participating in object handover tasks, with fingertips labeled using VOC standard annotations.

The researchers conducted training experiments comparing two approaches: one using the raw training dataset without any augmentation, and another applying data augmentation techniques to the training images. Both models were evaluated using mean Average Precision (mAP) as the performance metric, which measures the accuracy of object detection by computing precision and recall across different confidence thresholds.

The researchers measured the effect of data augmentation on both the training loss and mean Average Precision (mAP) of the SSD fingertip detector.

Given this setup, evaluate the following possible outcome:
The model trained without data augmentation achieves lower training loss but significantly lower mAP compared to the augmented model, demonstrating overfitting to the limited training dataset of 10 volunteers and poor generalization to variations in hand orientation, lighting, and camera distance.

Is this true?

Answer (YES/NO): NO